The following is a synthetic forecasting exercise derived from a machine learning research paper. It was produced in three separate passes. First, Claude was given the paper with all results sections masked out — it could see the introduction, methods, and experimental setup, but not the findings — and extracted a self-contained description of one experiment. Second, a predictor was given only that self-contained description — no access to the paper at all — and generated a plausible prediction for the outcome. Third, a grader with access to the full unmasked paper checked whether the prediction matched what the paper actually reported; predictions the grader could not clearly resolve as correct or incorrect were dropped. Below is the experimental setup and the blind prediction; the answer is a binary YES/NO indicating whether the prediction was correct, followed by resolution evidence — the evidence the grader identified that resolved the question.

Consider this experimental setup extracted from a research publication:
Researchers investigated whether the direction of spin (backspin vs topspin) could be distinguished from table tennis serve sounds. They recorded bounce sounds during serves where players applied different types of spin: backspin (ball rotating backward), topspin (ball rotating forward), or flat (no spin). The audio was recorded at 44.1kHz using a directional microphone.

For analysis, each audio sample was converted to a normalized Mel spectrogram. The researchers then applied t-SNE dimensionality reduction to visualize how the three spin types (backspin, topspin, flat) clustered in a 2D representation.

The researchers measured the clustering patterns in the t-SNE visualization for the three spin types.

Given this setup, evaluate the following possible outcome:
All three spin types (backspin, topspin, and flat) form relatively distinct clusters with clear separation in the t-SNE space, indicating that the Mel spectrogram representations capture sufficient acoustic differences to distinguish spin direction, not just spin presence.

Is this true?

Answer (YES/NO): NO